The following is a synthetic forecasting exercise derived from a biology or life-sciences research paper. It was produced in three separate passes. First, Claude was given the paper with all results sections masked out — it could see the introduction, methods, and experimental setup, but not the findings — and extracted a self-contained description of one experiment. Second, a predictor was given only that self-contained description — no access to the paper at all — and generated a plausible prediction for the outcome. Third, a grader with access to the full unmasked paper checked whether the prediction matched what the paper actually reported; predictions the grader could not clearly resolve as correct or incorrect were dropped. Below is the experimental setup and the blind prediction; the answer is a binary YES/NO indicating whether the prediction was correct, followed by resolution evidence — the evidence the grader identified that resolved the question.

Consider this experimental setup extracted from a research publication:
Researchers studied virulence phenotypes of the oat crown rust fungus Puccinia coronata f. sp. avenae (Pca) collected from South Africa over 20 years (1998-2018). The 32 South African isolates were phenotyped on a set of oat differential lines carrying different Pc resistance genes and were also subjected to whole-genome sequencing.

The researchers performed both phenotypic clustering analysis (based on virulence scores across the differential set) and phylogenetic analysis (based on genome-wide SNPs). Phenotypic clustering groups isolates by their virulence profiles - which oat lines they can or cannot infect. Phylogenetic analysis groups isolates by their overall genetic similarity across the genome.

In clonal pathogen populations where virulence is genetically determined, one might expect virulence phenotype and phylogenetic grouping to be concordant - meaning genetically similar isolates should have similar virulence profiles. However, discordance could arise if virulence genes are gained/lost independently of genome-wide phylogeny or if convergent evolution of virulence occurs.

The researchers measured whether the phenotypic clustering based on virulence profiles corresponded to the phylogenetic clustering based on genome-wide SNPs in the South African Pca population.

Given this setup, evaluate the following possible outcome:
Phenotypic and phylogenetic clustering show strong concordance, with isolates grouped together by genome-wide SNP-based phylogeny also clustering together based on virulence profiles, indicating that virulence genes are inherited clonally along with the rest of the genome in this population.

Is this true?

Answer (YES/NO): YES